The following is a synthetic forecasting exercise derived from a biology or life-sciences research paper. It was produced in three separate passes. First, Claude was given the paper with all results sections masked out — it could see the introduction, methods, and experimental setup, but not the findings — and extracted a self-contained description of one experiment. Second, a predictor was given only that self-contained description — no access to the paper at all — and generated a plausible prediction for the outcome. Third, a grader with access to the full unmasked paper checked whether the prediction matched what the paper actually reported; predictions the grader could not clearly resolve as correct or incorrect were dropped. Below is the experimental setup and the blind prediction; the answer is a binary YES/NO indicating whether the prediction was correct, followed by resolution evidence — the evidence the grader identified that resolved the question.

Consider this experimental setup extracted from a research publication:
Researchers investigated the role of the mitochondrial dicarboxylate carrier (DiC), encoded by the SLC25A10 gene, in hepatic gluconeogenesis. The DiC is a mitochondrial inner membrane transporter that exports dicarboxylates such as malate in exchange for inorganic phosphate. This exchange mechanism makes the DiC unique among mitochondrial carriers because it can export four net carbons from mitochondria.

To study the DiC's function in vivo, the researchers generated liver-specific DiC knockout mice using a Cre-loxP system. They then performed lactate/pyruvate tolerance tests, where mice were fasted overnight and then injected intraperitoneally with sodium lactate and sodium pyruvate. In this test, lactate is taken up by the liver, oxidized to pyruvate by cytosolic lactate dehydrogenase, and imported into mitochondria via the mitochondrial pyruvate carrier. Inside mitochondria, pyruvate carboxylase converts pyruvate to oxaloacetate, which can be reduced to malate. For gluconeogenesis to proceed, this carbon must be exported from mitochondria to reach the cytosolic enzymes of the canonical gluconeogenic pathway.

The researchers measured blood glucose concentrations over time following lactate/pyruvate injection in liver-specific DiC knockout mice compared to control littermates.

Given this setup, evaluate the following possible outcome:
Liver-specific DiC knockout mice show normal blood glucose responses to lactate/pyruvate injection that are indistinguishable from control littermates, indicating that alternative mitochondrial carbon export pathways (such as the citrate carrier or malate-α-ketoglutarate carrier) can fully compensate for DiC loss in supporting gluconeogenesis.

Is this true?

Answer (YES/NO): NO